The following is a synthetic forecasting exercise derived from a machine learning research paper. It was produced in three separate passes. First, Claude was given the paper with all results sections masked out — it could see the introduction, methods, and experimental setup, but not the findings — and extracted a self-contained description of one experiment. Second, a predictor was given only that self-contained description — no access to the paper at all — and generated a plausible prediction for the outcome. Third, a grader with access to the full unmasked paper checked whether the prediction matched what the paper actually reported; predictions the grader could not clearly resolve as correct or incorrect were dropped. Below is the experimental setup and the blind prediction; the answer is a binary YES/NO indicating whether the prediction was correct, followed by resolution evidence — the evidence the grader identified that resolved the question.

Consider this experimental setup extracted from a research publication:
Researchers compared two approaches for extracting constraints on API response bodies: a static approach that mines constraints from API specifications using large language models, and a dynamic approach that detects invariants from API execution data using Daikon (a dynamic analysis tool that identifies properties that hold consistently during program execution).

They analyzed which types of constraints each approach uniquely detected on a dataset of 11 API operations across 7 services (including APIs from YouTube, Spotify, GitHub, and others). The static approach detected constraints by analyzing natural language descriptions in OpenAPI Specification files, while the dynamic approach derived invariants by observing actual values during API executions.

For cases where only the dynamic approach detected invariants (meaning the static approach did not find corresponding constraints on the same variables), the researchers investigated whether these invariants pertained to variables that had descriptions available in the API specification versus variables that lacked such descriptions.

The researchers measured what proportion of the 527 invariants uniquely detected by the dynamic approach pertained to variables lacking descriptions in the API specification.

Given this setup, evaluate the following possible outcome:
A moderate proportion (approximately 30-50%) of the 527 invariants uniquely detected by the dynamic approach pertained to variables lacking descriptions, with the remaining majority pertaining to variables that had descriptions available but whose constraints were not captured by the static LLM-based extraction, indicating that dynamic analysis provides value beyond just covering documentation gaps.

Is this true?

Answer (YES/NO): NO